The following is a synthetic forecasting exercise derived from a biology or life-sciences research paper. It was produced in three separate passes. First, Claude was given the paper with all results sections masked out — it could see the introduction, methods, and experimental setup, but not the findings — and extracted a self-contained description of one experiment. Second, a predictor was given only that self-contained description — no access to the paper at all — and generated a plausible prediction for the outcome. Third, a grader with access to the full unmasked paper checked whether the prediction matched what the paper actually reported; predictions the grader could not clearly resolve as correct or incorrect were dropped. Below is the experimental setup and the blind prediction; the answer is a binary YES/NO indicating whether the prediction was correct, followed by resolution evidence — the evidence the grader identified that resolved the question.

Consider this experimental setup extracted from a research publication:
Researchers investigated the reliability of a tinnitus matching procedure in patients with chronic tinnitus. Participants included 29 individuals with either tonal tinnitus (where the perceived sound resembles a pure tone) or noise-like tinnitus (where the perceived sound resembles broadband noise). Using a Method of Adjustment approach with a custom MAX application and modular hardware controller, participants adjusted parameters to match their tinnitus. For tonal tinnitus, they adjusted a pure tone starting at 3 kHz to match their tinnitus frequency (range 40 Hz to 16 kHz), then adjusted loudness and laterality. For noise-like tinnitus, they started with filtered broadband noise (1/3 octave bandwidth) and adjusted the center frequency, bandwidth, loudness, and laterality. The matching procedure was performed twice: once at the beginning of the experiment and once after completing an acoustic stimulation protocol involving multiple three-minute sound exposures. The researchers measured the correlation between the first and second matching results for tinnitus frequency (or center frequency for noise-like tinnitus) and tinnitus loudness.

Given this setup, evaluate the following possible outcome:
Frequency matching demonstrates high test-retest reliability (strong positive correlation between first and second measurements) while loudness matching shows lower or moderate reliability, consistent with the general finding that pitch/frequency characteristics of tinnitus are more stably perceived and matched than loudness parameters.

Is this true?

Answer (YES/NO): NO